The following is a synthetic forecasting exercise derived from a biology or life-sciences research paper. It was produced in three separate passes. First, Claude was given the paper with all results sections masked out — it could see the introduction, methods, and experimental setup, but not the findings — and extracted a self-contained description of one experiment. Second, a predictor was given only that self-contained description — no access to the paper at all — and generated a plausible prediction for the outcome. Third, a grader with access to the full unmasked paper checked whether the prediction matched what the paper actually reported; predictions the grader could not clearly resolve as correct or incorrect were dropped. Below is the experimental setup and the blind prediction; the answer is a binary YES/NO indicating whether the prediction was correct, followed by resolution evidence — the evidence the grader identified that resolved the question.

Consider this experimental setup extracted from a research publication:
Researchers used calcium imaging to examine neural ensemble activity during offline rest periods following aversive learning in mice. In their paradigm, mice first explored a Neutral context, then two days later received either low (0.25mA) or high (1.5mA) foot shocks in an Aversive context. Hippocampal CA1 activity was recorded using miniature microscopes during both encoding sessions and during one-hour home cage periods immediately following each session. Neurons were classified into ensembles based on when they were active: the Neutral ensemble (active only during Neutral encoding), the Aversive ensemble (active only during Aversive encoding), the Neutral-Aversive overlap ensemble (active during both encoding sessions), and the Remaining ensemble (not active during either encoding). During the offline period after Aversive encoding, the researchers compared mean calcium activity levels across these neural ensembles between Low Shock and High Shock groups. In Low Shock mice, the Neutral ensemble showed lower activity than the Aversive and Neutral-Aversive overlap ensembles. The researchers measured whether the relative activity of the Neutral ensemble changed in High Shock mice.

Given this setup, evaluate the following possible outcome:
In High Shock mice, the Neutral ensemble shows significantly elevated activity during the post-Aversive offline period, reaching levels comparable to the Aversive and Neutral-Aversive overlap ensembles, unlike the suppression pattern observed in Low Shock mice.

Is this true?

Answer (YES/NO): YES